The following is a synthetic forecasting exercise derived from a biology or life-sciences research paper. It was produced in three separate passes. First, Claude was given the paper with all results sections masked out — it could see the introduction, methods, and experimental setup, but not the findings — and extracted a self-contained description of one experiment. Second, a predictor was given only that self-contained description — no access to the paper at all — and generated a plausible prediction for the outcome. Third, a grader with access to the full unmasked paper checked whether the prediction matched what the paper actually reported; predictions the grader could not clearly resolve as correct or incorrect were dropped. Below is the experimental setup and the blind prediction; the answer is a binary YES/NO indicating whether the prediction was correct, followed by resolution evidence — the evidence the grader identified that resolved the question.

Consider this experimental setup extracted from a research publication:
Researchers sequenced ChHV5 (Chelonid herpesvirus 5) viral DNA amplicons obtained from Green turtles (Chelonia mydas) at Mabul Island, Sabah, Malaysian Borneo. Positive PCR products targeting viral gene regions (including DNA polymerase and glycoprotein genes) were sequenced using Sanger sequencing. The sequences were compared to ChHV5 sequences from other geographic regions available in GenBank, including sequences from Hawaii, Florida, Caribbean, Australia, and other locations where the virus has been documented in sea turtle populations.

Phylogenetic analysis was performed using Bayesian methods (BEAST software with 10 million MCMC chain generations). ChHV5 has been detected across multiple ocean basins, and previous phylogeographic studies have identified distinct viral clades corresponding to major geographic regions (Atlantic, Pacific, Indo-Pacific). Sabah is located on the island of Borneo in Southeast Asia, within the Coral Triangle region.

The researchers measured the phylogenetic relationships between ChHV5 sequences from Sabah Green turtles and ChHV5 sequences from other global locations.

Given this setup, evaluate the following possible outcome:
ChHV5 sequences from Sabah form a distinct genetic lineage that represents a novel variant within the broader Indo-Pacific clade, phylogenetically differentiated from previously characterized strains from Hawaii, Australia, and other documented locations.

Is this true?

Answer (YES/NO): NO